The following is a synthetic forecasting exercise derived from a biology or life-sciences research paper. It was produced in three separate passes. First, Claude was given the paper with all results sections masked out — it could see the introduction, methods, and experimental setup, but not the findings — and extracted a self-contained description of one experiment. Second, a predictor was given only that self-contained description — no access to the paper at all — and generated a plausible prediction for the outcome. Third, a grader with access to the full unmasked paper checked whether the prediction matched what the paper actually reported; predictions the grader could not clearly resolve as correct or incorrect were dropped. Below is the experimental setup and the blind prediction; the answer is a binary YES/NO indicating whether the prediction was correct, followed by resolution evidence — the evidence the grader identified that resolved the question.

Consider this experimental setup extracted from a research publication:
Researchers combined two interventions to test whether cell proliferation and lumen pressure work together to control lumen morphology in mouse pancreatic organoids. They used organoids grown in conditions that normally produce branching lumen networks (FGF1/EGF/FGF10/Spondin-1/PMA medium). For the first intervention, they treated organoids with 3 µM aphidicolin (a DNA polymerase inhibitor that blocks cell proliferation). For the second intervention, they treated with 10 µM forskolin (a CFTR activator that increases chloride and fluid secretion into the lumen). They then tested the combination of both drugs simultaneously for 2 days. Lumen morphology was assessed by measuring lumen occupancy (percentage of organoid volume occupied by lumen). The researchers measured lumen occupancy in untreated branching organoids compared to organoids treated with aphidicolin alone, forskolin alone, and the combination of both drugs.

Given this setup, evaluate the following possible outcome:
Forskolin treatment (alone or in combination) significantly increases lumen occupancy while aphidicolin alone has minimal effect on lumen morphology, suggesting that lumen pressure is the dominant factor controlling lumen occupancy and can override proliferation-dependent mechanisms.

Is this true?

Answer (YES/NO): NO